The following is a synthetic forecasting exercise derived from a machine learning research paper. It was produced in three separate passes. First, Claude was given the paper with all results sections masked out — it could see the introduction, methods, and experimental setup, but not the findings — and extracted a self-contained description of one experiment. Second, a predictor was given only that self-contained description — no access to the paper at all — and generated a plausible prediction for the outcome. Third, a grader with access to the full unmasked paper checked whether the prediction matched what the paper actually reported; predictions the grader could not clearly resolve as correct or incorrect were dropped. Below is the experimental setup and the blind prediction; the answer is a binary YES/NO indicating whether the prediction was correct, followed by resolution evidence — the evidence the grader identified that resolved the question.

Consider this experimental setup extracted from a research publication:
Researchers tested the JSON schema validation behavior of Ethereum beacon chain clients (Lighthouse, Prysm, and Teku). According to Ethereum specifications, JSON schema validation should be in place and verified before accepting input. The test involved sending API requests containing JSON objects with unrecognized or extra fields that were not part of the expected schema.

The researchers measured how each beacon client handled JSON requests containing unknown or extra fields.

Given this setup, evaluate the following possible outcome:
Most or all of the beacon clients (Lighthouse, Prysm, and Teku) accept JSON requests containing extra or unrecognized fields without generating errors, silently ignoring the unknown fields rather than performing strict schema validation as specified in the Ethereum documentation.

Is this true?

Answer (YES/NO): YES